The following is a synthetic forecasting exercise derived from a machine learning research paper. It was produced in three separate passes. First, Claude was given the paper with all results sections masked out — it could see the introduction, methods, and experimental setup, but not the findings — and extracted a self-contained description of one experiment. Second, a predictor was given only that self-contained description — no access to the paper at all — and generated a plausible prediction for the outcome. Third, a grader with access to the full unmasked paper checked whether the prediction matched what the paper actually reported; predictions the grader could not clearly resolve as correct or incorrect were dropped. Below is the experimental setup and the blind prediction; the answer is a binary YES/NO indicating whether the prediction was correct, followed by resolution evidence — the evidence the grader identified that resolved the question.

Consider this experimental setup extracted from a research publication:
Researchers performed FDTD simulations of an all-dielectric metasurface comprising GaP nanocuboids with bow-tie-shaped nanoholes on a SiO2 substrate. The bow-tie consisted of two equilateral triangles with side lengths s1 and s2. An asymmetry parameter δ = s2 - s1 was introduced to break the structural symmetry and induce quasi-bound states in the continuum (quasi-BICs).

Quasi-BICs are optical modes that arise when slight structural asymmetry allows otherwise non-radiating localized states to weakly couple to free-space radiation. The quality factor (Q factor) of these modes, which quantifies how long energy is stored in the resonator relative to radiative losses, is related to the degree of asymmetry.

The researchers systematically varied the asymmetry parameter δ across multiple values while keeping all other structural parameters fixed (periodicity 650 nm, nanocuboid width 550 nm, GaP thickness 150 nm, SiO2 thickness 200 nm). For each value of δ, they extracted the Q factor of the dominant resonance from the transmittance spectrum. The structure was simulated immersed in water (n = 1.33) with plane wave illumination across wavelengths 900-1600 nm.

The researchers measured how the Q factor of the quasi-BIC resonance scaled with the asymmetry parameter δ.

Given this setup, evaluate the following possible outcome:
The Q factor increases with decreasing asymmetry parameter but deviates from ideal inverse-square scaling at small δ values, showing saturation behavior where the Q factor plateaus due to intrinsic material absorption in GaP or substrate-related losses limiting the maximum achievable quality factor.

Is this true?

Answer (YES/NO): NO